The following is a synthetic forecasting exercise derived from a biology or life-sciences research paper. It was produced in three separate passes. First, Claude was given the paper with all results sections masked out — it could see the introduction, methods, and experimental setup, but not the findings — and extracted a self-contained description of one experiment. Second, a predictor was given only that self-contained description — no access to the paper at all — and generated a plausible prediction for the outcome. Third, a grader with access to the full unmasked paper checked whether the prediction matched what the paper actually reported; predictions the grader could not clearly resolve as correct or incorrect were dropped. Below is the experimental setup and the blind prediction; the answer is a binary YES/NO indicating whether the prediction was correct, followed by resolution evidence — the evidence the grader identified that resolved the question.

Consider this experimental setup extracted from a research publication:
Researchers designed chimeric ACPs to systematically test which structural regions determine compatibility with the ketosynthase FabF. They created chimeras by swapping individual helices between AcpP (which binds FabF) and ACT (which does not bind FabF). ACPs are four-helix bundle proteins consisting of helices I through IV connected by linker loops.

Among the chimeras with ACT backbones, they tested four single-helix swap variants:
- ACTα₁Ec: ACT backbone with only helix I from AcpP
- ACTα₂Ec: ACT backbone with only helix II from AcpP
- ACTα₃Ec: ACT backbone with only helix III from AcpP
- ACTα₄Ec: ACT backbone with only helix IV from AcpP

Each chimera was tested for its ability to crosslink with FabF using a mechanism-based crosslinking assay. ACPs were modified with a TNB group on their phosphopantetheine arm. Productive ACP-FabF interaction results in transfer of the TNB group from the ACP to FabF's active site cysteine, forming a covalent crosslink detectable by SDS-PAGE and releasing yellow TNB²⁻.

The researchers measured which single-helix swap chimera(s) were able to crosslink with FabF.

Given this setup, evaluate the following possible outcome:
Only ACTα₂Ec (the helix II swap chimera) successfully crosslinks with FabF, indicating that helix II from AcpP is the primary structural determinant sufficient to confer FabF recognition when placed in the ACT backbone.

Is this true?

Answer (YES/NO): YES